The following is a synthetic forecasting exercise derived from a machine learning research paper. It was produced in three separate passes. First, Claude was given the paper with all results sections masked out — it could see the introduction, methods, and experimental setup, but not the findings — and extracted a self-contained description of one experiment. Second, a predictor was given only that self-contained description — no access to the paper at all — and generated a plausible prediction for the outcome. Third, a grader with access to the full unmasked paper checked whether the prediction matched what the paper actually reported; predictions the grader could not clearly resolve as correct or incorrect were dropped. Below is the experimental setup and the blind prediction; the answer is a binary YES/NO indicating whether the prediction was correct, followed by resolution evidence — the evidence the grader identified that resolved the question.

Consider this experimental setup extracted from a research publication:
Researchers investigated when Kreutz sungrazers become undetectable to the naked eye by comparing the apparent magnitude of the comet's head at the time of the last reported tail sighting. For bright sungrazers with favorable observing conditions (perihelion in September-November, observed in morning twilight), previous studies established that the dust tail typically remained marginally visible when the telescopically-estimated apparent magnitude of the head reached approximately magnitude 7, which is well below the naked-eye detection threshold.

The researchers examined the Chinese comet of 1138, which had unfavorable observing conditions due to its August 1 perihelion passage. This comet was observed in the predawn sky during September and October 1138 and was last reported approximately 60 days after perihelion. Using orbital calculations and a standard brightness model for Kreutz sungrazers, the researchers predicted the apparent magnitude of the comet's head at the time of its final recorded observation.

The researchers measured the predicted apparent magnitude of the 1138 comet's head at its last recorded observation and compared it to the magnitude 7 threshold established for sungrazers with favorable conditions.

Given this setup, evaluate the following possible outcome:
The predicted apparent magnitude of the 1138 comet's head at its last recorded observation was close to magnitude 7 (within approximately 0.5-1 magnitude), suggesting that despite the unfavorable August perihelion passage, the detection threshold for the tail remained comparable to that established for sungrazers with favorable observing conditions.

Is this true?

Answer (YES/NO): NO